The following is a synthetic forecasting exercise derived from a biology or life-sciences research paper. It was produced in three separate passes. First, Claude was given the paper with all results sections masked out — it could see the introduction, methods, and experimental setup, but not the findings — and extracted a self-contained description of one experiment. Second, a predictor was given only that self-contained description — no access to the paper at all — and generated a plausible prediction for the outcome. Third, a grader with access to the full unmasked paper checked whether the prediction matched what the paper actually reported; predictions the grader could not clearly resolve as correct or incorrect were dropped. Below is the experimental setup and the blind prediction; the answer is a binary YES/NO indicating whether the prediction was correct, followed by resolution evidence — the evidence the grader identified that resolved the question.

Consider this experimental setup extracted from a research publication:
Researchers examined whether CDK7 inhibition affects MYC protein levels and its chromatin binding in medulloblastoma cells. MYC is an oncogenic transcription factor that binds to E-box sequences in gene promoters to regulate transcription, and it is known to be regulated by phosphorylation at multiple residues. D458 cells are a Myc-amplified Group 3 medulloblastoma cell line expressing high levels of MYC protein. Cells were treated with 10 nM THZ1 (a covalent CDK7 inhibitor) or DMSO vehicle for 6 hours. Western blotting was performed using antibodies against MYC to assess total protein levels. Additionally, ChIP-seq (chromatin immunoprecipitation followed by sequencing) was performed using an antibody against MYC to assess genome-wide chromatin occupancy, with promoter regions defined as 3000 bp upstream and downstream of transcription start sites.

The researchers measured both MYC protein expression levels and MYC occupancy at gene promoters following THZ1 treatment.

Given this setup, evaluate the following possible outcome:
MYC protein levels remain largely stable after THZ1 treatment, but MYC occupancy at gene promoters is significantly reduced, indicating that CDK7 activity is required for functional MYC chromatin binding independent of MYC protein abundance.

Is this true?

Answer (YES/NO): NO